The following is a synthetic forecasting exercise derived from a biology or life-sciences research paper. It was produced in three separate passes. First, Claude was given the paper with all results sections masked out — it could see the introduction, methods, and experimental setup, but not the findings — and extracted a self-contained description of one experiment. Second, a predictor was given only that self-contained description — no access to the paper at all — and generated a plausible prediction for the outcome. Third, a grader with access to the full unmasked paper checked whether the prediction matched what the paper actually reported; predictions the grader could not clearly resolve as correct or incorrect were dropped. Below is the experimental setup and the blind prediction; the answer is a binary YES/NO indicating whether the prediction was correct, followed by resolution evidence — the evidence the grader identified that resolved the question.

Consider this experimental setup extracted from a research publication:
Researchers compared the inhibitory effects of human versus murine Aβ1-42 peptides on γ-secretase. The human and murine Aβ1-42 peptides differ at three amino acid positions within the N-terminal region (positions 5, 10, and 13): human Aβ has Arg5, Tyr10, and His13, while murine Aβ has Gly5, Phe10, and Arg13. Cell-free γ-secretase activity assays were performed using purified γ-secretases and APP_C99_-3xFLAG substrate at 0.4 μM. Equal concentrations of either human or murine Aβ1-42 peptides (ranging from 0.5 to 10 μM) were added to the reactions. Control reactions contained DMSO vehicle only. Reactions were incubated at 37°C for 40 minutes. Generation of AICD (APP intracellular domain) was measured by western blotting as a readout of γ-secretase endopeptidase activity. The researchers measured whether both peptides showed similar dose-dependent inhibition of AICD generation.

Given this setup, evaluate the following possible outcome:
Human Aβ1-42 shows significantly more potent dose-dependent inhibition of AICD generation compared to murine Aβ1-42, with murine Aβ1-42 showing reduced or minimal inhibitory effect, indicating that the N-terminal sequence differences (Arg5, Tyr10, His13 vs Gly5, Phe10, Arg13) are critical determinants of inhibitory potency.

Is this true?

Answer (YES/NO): YES